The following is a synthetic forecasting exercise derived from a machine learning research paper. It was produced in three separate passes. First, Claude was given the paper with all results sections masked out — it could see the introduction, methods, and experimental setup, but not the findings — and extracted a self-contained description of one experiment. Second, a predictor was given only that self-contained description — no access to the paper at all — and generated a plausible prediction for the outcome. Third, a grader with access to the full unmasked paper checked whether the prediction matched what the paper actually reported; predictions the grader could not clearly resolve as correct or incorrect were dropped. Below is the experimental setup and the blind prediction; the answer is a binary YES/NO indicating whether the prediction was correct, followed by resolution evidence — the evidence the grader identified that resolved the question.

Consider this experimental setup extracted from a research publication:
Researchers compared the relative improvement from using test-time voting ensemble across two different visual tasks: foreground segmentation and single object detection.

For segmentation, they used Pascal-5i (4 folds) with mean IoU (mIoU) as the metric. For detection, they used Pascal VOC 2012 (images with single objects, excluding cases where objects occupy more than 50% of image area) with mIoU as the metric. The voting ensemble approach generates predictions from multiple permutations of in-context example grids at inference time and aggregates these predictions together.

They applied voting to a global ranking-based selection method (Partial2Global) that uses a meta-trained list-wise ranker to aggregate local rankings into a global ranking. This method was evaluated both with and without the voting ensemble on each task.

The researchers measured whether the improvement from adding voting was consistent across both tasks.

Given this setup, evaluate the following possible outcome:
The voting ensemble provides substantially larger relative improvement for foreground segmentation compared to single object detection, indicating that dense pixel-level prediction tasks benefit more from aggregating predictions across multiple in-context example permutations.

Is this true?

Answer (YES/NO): YES